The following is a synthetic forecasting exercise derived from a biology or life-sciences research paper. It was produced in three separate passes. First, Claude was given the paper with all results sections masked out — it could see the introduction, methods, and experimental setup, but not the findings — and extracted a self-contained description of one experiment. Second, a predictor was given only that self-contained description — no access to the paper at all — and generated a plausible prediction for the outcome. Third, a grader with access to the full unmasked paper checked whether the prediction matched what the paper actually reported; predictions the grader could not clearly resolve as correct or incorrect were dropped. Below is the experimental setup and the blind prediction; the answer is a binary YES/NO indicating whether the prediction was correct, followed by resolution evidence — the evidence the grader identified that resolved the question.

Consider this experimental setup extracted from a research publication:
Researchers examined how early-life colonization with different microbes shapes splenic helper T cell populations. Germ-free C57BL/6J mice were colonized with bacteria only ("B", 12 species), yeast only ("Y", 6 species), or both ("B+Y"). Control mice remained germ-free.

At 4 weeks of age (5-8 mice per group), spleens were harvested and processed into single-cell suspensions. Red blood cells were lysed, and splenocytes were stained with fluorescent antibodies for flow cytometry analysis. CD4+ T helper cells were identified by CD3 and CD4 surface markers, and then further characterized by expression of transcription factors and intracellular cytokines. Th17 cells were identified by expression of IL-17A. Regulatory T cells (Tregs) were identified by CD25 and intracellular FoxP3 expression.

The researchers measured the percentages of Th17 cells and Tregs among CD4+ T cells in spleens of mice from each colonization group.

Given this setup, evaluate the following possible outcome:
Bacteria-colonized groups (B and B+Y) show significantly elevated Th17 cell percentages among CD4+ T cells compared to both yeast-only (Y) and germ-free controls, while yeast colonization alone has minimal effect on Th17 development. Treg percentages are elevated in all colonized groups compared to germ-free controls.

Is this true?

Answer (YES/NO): NO